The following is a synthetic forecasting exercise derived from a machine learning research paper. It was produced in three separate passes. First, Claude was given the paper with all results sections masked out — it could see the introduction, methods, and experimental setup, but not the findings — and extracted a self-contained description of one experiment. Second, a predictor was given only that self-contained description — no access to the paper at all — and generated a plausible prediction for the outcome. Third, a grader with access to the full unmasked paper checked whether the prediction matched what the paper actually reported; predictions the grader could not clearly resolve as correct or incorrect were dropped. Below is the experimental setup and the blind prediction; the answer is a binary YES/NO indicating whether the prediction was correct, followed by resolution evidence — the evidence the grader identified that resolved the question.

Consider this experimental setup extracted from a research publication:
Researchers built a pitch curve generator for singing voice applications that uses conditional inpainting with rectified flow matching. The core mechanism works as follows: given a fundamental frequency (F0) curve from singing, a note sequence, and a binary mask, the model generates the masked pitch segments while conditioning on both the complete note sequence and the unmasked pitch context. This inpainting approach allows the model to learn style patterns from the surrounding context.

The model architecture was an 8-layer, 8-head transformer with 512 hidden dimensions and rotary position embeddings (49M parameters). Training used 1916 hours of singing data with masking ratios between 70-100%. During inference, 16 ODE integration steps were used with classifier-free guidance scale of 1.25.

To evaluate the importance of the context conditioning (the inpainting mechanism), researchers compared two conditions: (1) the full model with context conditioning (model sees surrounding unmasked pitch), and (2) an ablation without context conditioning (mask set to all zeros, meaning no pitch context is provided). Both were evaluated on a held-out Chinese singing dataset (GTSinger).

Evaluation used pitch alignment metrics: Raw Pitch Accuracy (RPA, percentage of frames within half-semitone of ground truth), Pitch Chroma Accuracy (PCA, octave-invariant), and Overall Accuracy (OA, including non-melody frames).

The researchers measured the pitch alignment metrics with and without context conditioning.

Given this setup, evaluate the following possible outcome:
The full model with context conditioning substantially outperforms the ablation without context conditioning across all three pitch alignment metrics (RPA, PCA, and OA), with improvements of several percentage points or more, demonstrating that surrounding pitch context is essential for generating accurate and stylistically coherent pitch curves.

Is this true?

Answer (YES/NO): NO